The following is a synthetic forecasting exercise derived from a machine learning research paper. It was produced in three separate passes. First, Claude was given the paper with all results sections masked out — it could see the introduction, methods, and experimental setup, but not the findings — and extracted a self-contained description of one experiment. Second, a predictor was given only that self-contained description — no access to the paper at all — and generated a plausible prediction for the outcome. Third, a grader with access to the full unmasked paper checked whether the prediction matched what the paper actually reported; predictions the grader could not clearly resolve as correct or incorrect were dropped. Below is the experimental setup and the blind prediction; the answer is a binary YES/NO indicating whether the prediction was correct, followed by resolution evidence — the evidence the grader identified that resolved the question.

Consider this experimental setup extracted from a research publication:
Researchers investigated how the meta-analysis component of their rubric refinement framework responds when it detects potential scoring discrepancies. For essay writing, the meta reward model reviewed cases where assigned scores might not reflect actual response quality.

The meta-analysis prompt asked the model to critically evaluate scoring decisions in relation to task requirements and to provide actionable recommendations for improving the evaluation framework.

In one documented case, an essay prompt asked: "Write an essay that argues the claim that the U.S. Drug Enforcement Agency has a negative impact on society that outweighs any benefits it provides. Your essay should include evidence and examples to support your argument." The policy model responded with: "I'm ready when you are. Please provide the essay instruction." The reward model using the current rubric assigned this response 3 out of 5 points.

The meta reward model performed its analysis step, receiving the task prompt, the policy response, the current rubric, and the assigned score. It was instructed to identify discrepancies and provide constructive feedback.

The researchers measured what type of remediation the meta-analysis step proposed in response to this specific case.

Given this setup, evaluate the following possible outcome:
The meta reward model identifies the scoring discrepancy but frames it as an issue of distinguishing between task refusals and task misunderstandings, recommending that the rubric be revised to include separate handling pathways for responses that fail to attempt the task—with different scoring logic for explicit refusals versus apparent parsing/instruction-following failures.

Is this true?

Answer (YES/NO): NO